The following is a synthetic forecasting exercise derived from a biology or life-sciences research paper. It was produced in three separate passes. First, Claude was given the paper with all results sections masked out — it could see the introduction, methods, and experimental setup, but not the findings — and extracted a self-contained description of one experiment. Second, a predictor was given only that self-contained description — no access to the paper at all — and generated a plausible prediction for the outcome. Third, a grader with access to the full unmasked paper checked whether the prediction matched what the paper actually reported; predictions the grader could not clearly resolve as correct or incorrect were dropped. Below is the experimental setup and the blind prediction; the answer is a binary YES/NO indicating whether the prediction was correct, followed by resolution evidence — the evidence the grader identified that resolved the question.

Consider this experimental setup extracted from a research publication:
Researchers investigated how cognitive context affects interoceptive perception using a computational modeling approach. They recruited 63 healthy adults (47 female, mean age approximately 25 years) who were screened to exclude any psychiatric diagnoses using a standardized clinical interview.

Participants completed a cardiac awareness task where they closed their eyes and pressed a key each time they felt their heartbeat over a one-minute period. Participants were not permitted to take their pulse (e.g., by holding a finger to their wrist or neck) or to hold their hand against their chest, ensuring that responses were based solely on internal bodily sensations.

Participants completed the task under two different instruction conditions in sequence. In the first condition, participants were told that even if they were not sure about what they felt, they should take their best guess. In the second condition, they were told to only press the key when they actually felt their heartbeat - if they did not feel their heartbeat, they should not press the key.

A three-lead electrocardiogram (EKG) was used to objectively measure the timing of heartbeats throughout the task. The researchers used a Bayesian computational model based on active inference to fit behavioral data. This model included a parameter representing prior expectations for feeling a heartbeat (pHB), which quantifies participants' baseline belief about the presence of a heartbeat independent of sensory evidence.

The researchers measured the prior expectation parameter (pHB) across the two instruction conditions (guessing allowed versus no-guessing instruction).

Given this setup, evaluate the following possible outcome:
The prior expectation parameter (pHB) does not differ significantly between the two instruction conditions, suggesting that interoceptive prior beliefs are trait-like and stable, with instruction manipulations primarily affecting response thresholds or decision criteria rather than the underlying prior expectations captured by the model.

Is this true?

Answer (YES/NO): NO